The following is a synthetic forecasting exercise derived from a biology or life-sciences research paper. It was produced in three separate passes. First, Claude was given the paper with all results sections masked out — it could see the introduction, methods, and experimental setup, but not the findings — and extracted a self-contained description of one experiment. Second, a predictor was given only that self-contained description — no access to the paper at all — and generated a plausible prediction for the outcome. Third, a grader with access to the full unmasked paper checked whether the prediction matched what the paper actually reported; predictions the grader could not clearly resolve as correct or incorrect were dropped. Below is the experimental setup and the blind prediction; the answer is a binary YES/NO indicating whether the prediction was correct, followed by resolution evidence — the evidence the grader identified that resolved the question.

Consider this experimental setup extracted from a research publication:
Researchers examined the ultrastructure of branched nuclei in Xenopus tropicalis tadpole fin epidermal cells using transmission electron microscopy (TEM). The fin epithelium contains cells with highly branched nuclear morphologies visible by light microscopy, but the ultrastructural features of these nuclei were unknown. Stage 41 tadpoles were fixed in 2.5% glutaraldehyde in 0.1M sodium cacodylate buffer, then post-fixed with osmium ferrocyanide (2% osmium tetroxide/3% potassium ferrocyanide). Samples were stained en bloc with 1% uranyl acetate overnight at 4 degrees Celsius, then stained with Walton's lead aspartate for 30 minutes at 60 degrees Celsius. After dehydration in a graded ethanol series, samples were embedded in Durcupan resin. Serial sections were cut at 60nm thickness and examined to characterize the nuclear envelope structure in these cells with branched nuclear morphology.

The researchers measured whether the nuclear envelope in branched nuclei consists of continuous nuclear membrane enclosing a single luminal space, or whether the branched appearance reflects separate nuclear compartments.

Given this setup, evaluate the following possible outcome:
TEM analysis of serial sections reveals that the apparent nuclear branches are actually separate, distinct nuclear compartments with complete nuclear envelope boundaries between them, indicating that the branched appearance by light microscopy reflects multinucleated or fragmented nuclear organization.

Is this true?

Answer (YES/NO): NO